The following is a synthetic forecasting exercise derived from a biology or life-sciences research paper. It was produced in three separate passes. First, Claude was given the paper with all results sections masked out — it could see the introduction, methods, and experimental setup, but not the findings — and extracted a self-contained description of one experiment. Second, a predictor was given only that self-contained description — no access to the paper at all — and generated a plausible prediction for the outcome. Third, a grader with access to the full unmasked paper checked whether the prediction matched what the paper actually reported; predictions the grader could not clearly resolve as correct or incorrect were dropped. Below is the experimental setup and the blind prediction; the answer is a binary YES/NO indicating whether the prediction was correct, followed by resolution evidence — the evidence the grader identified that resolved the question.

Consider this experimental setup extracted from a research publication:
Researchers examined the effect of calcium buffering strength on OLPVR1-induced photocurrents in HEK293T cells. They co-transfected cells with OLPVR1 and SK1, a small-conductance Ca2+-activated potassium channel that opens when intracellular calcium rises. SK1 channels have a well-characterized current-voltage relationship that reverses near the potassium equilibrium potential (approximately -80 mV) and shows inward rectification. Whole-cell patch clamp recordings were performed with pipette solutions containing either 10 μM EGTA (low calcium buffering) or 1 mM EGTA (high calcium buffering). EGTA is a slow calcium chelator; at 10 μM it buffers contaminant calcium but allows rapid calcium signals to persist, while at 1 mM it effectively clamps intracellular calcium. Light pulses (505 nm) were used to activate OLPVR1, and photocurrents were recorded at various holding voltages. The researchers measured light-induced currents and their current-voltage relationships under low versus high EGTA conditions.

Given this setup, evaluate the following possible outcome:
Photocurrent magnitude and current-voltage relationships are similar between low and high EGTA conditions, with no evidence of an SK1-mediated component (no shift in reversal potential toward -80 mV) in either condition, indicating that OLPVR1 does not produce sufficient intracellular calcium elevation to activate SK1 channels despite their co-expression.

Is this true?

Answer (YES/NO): NO